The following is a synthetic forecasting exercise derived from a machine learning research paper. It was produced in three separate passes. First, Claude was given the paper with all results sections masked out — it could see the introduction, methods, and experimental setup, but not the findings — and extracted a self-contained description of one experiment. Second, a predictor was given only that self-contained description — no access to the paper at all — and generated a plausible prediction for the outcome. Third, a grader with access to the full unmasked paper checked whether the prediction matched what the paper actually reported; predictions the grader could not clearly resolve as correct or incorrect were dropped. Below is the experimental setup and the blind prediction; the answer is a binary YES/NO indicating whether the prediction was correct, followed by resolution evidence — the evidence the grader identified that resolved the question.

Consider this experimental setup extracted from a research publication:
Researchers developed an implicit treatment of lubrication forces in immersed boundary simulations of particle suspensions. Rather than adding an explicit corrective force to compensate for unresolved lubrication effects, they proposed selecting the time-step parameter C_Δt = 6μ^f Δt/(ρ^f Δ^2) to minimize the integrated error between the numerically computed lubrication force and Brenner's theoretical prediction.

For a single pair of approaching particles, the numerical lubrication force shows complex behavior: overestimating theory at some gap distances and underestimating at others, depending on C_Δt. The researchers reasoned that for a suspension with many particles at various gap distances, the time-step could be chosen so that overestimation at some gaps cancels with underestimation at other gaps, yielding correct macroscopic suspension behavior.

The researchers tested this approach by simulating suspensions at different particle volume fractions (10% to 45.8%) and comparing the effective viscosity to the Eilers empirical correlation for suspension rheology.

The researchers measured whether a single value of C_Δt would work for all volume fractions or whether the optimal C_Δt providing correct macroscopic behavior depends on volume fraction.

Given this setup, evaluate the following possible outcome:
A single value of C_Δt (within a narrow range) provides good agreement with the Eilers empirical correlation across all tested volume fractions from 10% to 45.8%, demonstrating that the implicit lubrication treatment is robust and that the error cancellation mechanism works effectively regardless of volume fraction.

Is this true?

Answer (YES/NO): NO